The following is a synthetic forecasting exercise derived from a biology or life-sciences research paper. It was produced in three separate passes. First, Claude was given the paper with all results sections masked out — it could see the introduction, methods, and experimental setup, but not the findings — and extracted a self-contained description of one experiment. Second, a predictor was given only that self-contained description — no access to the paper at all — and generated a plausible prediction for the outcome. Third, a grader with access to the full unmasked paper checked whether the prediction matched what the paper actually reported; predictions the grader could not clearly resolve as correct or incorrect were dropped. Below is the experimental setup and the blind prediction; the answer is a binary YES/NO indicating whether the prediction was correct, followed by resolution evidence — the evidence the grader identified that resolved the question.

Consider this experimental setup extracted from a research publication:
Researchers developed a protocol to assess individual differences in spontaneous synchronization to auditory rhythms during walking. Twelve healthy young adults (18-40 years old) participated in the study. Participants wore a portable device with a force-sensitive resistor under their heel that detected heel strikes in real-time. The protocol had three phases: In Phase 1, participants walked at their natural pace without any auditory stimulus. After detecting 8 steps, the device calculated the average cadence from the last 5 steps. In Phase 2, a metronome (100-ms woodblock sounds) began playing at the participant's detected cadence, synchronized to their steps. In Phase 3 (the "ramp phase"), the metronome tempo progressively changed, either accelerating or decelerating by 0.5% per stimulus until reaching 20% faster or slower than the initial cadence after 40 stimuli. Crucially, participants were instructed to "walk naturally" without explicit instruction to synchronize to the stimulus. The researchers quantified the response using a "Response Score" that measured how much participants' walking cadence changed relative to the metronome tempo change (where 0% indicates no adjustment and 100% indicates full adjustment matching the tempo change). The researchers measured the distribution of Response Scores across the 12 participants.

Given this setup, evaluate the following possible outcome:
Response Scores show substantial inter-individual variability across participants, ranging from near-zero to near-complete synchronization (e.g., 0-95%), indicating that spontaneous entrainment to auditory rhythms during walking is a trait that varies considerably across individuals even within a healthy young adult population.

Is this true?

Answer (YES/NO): YES